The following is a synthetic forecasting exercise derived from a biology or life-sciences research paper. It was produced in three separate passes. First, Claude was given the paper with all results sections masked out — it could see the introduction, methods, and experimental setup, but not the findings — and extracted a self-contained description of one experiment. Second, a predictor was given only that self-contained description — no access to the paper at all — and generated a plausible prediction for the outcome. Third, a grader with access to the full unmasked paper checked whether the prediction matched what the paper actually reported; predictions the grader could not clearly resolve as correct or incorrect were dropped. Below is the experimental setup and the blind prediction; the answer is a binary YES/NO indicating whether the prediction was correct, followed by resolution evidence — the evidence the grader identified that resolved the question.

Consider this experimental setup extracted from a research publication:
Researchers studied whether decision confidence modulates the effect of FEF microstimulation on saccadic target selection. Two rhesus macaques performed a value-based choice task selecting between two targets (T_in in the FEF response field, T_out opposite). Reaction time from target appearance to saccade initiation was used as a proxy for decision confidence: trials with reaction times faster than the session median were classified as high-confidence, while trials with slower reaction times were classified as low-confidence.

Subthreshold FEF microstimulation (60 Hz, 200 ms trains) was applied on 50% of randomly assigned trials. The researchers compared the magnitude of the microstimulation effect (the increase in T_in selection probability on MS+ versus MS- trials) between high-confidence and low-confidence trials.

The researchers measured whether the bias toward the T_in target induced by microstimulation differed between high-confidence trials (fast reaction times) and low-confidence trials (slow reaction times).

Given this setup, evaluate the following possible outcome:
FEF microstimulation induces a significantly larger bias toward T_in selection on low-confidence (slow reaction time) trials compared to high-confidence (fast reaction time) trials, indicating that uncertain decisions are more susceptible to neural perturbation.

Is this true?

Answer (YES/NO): NO